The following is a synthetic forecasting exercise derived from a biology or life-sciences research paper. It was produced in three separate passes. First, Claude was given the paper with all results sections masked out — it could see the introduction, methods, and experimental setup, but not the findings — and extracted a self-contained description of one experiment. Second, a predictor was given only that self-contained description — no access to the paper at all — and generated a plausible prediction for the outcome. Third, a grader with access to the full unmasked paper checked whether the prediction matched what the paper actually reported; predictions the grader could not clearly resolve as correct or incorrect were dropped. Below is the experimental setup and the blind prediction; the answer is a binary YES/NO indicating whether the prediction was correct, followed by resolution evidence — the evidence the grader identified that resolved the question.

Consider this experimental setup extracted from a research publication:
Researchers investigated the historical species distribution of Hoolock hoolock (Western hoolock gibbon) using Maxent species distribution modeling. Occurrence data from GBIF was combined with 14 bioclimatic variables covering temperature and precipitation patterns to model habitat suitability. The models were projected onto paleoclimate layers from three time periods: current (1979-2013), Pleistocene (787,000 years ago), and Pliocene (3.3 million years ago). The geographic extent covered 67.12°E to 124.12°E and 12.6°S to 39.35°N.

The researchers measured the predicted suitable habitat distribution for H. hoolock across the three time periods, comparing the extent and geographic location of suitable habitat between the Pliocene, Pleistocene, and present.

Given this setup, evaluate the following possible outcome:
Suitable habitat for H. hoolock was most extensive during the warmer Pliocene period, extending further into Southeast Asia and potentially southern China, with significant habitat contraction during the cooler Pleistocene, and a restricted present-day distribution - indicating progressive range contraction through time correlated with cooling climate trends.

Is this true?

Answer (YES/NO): NO